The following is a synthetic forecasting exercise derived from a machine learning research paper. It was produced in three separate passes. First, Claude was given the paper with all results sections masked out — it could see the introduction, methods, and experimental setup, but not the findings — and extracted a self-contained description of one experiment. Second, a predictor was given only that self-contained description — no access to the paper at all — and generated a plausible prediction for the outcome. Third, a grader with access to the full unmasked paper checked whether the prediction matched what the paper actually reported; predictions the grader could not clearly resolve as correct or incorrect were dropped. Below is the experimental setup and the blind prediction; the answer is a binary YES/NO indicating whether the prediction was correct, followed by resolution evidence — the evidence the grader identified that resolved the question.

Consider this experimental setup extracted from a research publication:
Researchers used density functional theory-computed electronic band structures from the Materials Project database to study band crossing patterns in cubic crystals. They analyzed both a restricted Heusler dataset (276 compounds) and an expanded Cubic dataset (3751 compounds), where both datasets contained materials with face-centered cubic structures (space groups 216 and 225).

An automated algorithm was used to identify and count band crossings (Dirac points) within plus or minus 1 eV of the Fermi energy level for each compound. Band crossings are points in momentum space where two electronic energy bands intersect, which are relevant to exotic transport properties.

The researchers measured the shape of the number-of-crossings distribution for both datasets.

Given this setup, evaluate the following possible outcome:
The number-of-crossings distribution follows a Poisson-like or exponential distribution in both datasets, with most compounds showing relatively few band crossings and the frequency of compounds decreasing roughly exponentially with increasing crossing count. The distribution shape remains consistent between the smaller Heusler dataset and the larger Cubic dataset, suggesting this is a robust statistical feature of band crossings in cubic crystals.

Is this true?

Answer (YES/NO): NO